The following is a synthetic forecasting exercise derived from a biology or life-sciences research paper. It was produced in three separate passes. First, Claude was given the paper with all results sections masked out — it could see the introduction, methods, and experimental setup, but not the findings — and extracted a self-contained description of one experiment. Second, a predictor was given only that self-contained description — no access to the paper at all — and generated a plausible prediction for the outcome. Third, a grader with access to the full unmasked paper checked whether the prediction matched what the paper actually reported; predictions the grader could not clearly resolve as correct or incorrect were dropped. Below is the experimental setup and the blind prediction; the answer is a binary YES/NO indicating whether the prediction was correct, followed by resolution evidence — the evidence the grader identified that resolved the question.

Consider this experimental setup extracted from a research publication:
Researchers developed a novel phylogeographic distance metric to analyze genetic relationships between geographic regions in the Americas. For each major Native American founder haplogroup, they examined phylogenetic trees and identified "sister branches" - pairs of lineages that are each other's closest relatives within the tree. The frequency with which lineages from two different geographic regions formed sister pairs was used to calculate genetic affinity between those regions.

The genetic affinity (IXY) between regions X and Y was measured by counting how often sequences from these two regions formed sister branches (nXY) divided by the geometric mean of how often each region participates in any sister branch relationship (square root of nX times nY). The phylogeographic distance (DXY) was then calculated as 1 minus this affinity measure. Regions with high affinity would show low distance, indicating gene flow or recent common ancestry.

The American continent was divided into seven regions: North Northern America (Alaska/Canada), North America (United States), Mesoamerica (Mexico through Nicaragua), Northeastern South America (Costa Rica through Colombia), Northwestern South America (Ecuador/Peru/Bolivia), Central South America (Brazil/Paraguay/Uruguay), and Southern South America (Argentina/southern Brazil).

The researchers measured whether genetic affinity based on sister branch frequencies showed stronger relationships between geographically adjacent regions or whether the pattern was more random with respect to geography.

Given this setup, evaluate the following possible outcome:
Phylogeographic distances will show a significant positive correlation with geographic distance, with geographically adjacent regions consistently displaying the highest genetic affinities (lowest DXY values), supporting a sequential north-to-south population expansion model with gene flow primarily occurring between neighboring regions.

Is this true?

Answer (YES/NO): NO